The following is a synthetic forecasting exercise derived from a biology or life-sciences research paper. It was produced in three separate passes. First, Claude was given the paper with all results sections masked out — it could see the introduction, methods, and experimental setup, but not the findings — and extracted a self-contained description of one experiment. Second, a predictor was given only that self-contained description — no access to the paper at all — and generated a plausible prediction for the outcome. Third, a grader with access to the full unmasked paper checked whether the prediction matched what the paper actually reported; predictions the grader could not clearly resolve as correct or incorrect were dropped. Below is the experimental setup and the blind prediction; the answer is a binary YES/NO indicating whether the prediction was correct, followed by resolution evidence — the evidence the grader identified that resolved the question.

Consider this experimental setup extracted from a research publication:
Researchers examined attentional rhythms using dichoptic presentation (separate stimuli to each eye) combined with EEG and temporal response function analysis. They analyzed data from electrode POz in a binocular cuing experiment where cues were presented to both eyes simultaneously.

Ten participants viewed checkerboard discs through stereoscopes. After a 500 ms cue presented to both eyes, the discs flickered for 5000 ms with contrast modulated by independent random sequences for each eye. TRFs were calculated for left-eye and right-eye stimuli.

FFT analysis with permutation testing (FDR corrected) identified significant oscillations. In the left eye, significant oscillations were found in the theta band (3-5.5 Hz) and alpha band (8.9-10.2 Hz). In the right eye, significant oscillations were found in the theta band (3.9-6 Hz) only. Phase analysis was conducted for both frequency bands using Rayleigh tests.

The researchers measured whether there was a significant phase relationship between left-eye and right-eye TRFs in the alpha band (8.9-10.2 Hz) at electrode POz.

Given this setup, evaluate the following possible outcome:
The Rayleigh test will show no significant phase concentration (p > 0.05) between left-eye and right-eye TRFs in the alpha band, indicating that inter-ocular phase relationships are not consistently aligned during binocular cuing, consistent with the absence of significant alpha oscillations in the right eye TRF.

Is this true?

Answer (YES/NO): YES